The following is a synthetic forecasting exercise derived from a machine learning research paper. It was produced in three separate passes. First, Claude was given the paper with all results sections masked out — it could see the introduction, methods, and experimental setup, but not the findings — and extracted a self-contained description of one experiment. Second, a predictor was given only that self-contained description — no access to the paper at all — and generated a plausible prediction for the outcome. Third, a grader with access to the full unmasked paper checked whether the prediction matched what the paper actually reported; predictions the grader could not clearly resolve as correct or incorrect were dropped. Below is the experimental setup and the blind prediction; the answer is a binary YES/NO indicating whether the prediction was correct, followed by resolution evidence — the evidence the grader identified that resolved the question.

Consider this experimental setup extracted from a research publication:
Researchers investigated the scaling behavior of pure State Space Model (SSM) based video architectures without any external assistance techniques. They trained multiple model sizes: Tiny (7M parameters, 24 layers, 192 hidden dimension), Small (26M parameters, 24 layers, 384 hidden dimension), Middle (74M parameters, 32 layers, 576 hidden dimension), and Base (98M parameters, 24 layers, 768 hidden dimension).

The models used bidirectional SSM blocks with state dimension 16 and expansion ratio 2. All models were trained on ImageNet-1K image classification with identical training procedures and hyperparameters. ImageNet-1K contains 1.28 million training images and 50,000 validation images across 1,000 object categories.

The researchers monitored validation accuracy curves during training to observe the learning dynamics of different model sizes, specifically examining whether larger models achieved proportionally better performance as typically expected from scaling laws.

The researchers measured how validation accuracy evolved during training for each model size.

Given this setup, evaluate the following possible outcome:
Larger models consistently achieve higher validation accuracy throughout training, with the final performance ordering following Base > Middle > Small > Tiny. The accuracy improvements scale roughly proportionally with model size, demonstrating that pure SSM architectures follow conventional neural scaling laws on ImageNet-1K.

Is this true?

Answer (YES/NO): NO